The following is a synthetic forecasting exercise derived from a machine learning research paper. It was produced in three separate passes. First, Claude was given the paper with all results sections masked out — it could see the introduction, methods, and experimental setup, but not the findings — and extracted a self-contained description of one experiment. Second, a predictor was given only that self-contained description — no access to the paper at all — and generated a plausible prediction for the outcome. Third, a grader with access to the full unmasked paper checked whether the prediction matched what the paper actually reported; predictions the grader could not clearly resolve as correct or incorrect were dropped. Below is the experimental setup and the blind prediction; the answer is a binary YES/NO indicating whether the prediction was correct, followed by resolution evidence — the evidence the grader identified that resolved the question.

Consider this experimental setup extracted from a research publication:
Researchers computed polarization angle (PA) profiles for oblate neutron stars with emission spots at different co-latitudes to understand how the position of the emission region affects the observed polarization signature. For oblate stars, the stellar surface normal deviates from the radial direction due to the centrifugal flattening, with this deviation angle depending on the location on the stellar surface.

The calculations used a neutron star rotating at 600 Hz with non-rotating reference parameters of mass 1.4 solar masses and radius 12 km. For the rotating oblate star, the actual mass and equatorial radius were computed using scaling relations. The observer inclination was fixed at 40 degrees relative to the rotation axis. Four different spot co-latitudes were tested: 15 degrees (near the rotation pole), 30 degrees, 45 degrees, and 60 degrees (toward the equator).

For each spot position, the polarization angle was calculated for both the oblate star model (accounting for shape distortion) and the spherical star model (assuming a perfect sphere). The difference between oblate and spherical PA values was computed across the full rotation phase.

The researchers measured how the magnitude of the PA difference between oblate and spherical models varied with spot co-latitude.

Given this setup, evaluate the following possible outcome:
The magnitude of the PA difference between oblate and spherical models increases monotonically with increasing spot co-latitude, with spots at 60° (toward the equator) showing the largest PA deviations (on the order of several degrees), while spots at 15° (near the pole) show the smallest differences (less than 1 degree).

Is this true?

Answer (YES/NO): NO